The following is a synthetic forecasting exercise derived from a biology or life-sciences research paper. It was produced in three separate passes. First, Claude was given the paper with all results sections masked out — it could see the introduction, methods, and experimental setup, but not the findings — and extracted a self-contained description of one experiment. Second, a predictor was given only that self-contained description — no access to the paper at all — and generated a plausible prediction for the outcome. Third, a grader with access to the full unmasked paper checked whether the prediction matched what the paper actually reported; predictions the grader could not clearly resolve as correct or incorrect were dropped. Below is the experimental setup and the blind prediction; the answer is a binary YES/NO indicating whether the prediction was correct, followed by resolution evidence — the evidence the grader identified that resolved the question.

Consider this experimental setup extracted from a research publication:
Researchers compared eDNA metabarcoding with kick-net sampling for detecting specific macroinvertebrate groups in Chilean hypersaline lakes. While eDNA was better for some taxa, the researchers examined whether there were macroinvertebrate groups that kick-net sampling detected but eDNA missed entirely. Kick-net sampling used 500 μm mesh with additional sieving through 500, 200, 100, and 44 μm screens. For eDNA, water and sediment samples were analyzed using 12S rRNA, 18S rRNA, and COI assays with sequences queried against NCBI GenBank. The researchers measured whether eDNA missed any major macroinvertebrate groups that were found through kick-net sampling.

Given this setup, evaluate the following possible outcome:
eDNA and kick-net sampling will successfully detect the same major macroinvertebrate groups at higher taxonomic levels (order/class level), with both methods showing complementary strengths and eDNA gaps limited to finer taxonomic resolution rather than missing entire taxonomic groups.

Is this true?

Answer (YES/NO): NO